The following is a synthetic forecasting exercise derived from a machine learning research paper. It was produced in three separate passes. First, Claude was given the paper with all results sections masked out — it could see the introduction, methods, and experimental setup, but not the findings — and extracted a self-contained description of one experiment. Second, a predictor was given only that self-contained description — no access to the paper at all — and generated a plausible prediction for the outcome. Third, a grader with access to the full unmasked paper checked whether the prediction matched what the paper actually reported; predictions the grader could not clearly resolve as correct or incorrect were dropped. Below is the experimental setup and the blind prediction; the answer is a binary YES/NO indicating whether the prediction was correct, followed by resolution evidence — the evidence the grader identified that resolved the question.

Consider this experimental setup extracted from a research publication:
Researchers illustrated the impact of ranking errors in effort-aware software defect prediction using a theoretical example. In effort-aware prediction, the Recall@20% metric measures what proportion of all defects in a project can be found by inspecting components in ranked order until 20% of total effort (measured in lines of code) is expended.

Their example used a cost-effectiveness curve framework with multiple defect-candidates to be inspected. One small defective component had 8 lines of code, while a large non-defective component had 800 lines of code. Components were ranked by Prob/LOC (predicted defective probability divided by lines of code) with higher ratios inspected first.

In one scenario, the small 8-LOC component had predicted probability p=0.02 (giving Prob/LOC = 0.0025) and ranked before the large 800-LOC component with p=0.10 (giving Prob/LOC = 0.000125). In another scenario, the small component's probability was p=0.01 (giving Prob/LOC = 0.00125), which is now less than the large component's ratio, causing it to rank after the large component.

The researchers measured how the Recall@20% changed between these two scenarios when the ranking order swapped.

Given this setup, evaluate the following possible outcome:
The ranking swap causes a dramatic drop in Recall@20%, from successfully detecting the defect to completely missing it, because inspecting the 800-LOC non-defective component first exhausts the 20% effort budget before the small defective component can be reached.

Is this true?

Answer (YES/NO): NO